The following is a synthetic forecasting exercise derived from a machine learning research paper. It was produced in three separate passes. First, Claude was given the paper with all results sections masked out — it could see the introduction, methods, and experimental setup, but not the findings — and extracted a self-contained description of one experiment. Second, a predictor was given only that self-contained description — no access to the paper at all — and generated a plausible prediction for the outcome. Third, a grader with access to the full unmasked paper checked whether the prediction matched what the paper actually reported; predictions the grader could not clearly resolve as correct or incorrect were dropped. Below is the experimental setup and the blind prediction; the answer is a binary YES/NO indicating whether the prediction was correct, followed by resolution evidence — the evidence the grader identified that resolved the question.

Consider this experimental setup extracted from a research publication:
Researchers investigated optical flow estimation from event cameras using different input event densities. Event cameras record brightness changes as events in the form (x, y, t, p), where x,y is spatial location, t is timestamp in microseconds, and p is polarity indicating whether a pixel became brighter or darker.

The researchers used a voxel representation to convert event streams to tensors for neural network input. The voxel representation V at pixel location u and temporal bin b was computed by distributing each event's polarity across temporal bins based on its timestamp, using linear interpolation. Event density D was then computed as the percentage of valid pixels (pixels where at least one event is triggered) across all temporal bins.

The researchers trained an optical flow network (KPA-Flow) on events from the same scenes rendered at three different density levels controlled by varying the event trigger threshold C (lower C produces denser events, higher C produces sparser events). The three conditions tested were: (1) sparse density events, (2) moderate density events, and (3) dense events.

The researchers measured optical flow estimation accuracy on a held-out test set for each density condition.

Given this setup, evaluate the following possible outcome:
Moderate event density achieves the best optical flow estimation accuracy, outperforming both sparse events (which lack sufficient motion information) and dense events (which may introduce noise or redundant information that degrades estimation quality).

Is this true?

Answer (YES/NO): YES